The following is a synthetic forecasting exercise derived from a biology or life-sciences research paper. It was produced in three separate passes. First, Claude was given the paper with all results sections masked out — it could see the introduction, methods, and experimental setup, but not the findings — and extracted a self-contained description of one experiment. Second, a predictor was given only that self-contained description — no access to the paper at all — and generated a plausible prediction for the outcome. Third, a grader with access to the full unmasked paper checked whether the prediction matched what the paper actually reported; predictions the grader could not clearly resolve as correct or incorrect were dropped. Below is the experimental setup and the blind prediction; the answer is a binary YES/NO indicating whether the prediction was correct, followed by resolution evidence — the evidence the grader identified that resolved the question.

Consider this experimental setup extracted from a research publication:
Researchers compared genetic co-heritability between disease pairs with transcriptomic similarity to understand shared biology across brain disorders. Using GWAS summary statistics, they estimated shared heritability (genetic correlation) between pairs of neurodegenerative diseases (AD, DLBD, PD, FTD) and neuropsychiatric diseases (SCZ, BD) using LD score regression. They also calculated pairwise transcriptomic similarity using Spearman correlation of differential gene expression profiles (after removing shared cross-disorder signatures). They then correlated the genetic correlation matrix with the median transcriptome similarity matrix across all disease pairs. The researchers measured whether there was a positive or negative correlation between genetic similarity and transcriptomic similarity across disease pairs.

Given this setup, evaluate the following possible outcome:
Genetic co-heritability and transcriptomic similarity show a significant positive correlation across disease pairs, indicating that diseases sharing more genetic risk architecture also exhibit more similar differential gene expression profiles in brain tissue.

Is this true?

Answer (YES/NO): YES